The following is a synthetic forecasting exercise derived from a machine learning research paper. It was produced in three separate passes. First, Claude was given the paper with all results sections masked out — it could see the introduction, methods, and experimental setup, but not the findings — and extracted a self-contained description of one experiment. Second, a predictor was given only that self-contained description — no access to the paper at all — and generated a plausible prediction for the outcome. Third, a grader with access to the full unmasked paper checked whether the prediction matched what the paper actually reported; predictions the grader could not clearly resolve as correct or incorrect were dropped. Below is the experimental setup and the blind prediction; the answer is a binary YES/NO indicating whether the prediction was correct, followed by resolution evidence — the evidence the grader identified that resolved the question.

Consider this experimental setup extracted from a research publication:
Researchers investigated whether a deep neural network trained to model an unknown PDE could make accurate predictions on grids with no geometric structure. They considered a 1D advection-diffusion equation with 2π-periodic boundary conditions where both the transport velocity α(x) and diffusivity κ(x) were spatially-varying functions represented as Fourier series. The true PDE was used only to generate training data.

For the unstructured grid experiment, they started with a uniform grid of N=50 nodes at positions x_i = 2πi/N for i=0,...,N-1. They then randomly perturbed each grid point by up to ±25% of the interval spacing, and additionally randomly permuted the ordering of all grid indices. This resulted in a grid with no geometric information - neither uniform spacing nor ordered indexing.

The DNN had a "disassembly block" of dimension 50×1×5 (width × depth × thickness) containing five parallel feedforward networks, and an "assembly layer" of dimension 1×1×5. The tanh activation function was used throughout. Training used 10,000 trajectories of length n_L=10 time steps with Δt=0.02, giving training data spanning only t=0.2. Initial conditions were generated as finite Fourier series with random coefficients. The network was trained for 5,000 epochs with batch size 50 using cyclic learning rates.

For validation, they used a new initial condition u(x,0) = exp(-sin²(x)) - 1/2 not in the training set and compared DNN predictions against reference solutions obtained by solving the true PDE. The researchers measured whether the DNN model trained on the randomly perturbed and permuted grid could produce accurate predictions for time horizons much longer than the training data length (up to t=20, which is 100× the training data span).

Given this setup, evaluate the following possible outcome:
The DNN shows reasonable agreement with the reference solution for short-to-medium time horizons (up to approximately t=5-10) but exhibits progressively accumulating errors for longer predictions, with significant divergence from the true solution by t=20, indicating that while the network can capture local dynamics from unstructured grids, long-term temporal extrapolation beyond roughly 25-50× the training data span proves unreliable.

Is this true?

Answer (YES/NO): NO